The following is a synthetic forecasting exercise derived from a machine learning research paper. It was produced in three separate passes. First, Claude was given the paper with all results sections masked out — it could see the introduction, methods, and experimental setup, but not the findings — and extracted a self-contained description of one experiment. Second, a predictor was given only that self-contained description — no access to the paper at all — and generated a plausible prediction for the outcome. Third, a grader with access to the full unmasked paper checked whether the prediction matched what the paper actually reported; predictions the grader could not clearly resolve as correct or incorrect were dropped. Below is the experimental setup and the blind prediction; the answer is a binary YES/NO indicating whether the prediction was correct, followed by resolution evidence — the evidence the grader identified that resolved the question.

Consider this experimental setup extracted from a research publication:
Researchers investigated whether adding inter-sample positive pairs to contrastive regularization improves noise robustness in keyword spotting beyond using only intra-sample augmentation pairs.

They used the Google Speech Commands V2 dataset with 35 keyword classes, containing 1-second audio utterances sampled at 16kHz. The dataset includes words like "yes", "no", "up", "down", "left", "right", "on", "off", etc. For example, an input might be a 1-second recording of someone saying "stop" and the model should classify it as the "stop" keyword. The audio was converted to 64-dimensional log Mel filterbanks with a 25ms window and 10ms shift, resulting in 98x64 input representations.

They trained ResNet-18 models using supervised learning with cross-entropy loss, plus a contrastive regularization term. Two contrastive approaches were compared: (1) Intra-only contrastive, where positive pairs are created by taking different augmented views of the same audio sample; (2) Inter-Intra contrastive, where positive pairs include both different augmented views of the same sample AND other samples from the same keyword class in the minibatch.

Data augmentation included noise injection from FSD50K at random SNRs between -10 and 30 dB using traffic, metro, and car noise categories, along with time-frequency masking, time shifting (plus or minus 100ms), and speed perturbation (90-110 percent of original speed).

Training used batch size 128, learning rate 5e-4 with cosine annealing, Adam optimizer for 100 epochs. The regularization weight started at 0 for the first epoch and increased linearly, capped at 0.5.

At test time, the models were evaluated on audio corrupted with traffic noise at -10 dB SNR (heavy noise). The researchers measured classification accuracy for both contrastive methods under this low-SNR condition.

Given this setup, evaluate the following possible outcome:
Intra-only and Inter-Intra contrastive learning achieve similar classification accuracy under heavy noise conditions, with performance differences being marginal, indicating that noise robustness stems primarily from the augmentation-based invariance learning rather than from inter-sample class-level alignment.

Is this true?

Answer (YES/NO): NO